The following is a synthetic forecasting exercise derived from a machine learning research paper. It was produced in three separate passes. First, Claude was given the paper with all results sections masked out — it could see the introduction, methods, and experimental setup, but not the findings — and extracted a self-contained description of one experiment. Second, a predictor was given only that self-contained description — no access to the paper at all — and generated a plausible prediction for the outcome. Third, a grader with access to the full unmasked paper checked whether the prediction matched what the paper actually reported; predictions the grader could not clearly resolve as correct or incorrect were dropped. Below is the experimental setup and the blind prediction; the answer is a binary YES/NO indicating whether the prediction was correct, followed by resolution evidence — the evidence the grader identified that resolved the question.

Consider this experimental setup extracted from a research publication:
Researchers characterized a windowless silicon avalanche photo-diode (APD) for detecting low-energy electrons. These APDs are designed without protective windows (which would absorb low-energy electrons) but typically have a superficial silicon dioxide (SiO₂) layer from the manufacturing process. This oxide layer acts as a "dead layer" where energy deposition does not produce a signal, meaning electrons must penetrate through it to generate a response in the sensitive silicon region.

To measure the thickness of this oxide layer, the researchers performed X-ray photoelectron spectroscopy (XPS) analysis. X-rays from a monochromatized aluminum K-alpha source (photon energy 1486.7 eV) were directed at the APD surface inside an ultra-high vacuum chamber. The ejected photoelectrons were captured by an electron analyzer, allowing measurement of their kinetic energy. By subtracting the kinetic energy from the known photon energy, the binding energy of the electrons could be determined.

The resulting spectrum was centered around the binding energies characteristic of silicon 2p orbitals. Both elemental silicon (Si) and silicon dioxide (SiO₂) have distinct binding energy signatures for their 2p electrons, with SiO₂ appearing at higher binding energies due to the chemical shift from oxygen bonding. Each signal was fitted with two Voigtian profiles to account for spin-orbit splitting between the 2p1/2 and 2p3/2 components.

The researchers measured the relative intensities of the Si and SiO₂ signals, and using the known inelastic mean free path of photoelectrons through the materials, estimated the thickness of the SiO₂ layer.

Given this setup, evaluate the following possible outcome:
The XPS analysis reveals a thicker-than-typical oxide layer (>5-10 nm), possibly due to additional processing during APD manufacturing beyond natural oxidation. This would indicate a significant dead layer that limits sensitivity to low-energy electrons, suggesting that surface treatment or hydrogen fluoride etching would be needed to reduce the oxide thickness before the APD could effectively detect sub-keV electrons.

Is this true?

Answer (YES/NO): NO